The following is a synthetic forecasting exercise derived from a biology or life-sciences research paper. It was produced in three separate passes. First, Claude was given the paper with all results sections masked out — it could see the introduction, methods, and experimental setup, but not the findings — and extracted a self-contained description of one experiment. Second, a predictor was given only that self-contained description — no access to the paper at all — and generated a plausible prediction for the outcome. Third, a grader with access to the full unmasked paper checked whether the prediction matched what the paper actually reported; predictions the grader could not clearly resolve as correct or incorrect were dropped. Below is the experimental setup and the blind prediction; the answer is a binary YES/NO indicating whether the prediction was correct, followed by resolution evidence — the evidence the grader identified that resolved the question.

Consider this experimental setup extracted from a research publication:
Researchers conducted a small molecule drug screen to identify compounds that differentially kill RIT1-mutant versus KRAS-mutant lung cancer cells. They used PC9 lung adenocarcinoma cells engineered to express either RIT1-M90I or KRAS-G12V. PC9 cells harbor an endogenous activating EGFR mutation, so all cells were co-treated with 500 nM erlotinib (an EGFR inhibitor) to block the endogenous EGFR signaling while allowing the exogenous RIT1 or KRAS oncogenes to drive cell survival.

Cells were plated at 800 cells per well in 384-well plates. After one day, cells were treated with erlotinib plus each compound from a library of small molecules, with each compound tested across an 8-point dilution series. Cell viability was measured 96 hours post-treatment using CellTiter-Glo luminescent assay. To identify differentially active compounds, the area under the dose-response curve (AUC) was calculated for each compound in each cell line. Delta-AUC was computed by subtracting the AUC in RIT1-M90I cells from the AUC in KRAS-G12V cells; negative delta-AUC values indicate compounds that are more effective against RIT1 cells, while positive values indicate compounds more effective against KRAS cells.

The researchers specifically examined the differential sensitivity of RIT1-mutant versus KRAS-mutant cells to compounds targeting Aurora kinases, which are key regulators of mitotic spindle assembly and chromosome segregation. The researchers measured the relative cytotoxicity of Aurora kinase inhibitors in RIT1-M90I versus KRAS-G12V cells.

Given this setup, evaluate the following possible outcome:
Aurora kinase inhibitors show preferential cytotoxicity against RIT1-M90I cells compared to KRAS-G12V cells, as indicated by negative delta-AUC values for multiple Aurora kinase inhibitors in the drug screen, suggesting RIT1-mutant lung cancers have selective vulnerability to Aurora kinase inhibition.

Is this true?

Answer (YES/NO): YES